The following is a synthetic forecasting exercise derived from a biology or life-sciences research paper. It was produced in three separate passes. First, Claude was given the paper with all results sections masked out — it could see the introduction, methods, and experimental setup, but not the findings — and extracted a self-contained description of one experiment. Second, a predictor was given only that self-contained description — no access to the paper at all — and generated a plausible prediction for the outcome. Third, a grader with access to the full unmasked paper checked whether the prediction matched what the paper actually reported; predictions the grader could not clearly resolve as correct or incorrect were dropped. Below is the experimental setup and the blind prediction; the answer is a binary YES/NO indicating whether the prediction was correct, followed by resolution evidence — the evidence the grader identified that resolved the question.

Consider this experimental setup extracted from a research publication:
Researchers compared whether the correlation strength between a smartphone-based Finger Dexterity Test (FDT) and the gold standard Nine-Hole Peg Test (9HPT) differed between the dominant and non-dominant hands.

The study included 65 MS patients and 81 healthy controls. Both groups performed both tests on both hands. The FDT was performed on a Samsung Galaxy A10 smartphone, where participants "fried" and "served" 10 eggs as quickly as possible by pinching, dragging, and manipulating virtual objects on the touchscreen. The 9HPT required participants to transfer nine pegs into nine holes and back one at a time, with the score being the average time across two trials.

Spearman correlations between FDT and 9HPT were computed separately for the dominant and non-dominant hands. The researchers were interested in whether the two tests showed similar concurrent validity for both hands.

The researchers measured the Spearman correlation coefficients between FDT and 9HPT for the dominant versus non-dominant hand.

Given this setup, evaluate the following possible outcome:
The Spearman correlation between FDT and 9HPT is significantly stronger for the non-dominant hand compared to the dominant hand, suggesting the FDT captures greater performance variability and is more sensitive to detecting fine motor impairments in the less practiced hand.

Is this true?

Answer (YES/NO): NO